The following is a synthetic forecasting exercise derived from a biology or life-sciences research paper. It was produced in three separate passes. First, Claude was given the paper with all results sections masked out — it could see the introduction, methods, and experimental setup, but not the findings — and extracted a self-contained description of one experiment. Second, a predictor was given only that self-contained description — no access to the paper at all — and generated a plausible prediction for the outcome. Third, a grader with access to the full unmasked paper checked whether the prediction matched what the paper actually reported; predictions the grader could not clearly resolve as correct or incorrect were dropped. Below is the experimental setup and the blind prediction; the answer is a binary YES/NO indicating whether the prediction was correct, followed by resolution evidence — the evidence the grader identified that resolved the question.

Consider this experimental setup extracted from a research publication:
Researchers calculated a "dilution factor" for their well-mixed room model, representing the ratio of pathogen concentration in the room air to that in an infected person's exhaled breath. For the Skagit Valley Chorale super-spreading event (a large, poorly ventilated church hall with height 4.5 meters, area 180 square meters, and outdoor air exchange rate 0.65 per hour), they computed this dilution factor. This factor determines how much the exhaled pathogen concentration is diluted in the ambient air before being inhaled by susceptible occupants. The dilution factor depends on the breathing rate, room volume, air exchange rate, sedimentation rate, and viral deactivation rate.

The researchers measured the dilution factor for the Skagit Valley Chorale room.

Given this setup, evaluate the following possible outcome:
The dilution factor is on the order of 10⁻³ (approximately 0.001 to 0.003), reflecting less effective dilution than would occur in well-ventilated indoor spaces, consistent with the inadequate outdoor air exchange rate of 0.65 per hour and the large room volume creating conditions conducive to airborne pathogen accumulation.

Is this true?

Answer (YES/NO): YES